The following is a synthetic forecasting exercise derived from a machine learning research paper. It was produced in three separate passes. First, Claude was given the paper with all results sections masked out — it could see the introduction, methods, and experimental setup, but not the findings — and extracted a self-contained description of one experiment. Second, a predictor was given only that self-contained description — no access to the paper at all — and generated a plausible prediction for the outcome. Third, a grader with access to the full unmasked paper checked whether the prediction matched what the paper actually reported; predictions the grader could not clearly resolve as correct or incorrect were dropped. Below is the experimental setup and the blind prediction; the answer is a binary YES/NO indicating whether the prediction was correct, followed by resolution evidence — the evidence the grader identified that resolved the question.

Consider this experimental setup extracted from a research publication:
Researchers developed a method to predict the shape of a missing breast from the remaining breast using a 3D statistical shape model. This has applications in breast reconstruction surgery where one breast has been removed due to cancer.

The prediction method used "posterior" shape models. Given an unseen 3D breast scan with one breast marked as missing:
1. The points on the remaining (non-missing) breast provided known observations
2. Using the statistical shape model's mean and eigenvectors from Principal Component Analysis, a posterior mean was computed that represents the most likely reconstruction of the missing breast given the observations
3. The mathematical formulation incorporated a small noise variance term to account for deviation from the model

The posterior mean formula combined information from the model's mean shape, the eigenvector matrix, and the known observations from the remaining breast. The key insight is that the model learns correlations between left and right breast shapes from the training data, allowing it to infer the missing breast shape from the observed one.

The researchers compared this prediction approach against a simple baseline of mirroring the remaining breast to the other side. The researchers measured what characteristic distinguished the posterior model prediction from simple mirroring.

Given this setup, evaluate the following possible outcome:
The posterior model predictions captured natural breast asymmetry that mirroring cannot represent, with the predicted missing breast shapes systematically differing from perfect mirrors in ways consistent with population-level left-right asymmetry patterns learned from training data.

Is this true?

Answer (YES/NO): NO